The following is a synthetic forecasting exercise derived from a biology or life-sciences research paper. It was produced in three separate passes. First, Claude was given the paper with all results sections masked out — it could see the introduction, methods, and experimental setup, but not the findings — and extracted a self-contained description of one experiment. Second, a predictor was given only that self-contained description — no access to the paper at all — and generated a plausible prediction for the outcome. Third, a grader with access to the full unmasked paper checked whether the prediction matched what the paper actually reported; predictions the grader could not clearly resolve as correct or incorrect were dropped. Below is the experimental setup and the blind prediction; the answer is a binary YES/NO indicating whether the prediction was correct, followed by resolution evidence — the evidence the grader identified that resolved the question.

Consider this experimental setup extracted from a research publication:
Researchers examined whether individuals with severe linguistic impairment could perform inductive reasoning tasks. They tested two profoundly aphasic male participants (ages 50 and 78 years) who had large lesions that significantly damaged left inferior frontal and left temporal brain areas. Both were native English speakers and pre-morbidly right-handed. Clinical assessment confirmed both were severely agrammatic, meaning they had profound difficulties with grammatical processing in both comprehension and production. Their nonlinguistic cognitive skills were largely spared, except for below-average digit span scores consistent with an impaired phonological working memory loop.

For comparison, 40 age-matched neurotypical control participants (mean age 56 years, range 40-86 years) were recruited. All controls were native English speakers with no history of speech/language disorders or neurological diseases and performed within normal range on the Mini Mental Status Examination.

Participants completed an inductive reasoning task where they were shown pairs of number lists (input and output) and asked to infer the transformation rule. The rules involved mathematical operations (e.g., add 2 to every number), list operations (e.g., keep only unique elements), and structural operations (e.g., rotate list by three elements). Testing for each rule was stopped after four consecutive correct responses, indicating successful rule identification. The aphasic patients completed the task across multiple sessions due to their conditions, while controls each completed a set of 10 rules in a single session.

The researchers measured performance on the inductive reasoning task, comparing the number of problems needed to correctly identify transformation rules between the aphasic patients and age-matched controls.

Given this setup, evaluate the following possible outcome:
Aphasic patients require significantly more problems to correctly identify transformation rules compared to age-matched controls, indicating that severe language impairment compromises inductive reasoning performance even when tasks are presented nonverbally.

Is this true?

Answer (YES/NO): NO